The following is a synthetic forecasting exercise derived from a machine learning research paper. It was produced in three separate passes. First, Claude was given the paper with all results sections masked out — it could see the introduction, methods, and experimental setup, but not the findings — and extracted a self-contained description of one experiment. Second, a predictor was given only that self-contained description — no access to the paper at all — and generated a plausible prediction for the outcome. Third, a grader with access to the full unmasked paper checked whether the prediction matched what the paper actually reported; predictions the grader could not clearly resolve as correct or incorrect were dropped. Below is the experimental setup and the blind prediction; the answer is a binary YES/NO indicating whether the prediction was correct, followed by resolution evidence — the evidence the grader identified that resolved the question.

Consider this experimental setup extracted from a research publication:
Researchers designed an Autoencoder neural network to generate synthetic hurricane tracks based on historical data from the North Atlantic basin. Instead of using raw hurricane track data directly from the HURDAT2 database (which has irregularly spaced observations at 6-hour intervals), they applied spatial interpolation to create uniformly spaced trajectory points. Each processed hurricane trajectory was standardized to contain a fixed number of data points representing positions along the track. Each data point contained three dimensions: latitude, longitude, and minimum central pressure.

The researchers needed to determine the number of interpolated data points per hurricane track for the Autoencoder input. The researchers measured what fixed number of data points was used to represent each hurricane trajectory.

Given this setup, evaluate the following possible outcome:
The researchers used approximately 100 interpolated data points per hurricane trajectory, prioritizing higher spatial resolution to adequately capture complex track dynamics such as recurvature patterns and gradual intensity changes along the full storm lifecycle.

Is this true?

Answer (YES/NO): NO